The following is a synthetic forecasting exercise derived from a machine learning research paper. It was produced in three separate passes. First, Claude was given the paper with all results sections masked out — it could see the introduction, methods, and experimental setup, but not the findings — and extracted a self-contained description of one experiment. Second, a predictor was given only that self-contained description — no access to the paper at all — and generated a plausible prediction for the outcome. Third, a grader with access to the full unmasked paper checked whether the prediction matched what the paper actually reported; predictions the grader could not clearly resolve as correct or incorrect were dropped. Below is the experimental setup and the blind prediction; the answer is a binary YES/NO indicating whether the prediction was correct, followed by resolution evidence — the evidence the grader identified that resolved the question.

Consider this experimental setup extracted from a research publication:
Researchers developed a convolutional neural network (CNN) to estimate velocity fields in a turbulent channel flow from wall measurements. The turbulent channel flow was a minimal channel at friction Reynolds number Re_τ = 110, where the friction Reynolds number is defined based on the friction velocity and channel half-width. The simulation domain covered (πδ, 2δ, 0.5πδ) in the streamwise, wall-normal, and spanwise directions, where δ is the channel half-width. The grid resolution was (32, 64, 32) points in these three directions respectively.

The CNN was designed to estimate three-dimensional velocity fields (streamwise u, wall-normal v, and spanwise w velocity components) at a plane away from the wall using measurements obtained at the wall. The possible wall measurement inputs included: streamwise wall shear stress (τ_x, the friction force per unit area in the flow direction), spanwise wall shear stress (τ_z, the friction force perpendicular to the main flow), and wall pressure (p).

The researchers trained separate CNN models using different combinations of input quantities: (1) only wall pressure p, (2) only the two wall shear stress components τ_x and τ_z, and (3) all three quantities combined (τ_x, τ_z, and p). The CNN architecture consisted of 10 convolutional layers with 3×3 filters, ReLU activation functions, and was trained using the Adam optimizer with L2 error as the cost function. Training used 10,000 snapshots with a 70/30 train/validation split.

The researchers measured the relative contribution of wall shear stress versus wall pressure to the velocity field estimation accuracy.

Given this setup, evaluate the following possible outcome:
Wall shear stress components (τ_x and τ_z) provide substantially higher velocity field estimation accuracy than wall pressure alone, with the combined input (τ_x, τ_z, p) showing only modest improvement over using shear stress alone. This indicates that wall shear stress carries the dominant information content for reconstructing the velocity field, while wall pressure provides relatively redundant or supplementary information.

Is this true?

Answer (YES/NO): YES